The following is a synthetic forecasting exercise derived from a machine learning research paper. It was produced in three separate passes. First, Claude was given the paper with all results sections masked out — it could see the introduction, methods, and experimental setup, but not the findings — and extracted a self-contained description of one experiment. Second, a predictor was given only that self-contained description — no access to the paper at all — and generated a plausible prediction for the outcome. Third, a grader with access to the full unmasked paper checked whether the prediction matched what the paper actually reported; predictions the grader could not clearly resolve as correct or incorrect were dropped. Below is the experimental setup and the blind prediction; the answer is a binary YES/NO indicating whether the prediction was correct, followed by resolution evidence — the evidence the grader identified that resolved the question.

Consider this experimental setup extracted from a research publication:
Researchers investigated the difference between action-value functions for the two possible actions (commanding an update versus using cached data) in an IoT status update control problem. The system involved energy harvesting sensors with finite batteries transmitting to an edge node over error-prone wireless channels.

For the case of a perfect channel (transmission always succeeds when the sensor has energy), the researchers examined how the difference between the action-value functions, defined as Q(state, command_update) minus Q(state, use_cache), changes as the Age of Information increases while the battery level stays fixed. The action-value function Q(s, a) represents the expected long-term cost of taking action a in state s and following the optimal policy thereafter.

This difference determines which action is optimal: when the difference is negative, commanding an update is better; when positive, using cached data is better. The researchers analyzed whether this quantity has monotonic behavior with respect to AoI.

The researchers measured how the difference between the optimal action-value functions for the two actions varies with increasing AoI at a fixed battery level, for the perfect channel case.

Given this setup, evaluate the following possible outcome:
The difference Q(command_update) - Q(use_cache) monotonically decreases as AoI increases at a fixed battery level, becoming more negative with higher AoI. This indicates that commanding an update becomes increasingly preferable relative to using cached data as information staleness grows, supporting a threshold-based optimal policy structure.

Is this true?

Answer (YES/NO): NO